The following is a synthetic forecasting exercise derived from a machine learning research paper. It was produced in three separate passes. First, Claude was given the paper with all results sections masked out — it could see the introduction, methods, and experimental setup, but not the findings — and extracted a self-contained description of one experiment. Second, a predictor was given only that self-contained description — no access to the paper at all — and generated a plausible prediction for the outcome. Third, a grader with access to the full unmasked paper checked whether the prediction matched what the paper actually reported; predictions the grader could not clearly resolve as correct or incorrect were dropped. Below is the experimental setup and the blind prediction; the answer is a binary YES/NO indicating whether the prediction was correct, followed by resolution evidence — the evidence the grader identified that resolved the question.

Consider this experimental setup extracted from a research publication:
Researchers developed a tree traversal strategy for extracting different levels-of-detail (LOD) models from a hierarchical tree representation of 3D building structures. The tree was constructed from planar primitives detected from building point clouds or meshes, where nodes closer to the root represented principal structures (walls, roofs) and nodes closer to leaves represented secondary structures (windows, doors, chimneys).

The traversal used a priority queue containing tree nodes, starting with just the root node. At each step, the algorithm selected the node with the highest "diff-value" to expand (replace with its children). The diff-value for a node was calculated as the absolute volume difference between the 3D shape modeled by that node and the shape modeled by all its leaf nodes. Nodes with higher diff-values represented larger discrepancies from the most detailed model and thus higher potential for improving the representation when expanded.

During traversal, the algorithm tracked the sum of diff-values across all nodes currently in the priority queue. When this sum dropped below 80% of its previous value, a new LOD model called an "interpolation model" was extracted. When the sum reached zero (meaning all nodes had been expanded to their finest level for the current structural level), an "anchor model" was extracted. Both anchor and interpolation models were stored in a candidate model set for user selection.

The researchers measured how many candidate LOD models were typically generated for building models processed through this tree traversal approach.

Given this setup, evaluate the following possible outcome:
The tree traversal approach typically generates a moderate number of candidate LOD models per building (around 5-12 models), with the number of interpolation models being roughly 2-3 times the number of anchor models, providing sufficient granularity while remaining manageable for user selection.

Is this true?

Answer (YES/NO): NO